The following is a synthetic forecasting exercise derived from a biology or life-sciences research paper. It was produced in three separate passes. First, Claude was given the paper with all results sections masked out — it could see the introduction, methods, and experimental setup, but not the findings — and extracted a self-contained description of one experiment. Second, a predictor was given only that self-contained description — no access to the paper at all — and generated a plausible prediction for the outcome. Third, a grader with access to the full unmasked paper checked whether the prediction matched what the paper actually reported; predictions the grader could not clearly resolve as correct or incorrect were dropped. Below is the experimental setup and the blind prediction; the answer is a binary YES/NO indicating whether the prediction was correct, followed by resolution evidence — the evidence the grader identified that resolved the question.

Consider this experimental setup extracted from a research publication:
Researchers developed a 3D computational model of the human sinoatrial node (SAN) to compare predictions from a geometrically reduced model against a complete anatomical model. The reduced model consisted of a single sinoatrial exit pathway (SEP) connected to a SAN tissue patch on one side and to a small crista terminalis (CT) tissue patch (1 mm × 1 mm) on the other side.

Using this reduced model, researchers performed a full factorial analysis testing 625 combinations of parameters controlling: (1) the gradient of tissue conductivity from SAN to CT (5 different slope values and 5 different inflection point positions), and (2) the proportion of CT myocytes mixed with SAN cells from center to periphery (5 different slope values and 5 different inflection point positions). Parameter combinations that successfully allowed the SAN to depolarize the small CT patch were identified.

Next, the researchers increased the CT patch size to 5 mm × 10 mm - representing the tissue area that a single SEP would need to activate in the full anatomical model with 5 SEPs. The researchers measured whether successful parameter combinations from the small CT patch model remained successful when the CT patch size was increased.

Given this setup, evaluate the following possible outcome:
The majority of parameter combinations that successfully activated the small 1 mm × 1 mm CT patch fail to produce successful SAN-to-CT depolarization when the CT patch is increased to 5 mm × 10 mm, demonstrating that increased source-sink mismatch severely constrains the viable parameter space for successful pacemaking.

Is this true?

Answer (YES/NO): YES